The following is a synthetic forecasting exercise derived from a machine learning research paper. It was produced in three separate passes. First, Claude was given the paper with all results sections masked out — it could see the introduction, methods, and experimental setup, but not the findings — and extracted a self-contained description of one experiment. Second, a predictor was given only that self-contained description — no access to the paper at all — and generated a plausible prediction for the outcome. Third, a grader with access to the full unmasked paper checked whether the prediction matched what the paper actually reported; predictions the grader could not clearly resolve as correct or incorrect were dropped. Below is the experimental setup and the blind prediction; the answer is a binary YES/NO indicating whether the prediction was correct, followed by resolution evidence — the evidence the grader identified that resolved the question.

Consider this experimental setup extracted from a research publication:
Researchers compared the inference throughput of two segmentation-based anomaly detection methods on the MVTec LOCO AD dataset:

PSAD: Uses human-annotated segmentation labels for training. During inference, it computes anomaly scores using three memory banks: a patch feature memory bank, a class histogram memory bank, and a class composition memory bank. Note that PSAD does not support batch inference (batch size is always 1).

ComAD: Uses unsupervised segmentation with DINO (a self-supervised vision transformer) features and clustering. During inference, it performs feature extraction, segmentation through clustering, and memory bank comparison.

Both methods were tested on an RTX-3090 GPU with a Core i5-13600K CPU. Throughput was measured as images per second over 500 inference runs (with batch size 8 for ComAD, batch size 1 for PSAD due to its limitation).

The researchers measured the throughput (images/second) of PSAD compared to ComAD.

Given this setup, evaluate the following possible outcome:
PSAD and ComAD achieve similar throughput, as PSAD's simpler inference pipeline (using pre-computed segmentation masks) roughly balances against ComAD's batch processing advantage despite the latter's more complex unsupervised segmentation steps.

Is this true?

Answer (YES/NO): NO